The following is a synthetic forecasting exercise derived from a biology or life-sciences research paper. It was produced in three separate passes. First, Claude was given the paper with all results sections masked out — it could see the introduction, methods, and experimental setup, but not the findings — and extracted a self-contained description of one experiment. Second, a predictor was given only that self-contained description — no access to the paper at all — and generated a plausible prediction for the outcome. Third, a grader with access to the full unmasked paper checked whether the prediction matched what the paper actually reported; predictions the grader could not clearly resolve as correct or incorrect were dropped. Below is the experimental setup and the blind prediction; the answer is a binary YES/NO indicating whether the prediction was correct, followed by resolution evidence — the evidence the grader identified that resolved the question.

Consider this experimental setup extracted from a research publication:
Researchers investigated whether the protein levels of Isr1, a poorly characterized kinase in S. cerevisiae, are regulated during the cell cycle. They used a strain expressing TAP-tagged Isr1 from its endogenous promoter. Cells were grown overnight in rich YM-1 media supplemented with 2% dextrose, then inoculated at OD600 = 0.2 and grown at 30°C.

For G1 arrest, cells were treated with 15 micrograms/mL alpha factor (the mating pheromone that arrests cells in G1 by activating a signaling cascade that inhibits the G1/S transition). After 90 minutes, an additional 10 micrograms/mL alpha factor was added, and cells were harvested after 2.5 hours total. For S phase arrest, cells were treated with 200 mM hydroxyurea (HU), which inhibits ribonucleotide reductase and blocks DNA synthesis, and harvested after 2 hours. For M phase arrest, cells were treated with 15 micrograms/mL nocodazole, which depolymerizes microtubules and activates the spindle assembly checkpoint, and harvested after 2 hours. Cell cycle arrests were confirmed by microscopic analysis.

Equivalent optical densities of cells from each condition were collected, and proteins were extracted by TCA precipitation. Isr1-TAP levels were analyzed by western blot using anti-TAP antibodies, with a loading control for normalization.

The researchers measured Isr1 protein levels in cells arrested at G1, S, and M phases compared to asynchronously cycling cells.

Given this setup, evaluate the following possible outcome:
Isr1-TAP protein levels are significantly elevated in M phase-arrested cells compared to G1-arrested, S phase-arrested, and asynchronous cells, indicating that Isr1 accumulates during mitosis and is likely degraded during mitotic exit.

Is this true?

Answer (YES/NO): NO